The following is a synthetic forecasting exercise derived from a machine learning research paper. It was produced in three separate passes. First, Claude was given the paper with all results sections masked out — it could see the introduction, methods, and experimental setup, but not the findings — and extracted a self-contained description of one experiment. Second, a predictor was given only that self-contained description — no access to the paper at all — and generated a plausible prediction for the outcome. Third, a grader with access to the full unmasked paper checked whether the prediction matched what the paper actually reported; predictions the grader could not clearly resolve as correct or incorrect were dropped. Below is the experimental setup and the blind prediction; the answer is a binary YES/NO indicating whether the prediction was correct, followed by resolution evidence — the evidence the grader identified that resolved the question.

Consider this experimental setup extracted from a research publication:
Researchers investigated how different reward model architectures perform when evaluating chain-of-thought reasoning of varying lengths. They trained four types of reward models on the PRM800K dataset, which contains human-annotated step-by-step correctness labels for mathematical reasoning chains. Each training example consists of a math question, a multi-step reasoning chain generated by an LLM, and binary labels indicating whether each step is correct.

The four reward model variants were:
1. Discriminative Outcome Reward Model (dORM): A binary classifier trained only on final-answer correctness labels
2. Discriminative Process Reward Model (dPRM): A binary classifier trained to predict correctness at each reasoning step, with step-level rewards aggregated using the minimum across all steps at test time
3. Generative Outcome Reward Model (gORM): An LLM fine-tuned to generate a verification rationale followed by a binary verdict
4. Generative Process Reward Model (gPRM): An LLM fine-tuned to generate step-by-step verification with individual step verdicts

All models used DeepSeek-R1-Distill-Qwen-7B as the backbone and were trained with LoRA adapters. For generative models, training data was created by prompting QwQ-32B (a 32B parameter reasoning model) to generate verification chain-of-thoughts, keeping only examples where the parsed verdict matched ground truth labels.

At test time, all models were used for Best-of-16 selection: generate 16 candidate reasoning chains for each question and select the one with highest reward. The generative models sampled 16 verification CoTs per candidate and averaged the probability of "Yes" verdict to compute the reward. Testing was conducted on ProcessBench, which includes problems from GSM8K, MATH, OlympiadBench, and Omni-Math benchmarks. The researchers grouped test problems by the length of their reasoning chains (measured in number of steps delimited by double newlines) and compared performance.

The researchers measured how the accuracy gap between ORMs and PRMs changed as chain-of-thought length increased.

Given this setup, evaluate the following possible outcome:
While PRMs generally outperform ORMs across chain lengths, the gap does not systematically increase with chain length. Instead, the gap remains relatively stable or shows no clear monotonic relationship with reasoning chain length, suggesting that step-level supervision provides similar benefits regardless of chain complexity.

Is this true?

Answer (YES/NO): NO